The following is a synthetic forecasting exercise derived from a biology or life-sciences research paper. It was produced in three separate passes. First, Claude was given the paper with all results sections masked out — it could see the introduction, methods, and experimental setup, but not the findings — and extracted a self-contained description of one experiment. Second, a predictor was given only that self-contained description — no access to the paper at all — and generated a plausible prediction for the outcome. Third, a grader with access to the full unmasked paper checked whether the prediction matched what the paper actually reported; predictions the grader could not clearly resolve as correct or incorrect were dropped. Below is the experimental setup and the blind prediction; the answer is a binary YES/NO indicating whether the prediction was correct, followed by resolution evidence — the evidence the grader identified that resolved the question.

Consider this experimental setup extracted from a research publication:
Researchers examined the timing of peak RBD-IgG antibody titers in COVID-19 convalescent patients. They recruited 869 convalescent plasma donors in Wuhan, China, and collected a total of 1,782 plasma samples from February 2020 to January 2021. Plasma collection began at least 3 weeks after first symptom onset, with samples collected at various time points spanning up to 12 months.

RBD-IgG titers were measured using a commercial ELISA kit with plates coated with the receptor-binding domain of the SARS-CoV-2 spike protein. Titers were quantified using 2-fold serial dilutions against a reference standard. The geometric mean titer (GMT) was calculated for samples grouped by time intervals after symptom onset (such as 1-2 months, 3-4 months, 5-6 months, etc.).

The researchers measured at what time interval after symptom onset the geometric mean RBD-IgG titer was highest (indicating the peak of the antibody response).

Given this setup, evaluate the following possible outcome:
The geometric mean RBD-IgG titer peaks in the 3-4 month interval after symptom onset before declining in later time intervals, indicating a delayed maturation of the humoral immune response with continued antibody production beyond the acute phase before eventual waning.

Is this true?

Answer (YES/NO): NO